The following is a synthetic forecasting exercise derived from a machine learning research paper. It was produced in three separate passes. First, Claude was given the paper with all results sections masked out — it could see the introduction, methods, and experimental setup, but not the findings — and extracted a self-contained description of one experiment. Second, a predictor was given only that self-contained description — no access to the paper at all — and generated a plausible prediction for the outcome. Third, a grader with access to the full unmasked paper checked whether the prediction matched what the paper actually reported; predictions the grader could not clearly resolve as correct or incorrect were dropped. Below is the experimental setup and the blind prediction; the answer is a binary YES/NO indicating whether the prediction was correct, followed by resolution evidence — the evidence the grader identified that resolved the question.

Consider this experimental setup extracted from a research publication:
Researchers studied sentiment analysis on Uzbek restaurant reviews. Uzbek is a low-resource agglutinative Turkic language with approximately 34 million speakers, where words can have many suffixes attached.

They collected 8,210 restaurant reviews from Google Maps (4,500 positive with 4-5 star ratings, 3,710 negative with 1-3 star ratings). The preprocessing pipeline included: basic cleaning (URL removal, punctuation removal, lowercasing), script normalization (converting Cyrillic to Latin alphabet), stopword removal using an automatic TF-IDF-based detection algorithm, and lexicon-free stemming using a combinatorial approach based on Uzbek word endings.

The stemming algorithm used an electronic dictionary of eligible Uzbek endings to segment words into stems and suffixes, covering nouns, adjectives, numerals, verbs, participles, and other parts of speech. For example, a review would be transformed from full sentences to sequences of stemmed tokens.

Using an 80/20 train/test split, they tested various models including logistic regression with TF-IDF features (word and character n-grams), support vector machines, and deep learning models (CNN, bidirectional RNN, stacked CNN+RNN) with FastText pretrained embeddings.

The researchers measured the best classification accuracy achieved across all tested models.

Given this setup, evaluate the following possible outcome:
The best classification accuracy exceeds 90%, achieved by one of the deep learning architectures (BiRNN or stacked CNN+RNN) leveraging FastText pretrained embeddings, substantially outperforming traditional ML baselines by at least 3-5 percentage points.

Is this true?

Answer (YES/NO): NO